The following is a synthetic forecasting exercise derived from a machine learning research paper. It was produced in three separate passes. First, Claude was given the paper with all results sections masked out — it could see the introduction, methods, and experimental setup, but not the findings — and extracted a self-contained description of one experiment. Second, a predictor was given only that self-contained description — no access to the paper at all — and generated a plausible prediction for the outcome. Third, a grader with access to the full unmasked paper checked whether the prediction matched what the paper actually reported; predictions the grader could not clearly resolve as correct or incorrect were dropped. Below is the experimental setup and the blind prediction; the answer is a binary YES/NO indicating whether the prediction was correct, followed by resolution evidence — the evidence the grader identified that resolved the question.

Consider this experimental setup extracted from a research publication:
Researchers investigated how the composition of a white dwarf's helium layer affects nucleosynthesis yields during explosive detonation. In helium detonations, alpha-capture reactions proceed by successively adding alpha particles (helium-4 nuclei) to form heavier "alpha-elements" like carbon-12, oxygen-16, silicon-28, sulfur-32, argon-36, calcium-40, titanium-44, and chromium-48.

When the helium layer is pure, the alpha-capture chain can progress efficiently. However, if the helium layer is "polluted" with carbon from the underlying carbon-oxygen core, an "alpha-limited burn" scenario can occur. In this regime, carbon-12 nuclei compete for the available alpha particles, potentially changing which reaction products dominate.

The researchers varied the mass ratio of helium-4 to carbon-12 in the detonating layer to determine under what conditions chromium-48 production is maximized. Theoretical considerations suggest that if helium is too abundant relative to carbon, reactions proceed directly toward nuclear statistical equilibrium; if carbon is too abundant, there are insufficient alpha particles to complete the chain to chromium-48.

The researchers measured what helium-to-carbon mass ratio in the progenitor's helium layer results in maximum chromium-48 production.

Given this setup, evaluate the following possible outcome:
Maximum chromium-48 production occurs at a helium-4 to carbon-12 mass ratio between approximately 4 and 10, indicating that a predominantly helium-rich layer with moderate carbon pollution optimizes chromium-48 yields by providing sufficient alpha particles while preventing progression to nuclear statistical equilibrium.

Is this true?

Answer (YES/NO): YES